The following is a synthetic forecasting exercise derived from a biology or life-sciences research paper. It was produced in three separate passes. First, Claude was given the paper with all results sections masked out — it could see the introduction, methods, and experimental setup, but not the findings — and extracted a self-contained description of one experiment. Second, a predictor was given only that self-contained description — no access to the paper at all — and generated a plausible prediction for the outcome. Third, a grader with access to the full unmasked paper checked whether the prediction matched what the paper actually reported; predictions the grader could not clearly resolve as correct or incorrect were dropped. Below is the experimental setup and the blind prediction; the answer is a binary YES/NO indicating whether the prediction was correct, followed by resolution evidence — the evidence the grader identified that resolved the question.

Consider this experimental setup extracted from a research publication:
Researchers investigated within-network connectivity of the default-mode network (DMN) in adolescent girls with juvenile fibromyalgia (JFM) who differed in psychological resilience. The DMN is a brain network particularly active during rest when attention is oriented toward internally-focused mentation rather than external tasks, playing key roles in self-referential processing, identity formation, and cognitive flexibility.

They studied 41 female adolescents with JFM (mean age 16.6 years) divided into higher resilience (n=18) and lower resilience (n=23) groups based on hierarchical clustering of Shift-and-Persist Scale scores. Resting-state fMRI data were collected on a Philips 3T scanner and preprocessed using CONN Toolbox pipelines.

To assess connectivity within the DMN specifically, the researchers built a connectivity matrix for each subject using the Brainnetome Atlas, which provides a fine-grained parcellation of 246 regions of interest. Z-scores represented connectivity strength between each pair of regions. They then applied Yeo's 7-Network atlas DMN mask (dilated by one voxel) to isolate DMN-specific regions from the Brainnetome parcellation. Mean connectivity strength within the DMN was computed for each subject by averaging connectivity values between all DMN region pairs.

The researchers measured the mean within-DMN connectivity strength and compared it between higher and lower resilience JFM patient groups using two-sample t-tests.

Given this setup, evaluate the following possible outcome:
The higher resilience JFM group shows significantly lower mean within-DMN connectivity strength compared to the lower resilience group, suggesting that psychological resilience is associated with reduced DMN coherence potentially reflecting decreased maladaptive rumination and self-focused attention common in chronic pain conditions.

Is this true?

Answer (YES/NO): NO